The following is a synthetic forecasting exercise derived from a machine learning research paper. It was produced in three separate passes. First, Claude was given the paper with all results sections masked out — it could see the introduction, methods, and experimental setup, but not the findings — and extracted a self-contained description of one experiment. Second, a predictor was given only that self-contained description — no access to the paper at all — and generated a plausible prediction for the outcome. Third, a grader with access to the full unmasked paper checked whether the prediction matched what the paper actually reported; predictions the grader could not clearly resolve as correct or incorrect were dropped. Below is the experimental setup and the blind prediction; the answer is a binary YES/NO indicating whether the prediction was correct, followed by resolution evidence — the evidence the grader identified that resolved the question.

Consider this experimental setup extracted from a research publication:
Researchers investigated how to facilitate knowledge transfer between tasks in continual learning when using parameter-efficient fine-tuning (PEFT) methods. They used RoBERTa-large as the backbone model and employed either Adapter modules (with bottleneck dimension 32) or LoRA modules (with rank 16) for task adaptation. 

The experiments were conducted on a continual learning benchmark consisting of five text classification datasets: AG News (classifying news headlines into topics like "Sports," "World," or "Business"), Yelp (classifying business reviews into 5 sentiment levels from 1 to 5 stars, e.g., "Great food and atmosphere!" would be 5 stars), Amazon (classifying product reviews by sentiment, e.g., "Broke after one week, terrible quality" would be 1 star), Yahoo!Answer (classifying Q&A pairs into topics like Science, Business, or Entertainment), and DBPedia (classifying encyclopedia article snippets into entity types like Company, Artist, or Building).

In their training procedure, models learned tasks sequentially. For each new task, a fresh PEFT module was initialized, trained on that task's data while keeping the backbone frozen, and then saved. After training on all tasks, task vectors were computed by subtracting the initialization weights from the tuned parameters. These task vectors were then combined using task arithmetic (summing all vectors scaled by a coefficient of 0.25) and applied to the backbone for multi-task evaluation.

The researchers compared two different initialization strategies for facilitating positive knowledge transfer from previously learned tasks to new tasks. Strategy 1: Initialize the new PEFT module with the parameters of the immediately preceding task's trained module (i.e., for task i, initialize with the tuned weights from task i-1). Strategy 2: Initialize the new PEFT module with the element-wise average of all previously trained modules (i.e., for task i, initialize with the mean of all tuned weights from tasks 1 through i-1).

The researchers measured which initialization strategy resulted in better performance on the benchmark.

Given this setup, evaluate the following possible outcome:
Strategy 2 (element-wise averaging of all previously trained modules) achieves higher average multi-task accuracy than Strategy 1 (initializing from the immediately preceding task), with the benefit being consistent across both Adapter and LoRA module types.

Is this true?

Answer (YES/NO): NO